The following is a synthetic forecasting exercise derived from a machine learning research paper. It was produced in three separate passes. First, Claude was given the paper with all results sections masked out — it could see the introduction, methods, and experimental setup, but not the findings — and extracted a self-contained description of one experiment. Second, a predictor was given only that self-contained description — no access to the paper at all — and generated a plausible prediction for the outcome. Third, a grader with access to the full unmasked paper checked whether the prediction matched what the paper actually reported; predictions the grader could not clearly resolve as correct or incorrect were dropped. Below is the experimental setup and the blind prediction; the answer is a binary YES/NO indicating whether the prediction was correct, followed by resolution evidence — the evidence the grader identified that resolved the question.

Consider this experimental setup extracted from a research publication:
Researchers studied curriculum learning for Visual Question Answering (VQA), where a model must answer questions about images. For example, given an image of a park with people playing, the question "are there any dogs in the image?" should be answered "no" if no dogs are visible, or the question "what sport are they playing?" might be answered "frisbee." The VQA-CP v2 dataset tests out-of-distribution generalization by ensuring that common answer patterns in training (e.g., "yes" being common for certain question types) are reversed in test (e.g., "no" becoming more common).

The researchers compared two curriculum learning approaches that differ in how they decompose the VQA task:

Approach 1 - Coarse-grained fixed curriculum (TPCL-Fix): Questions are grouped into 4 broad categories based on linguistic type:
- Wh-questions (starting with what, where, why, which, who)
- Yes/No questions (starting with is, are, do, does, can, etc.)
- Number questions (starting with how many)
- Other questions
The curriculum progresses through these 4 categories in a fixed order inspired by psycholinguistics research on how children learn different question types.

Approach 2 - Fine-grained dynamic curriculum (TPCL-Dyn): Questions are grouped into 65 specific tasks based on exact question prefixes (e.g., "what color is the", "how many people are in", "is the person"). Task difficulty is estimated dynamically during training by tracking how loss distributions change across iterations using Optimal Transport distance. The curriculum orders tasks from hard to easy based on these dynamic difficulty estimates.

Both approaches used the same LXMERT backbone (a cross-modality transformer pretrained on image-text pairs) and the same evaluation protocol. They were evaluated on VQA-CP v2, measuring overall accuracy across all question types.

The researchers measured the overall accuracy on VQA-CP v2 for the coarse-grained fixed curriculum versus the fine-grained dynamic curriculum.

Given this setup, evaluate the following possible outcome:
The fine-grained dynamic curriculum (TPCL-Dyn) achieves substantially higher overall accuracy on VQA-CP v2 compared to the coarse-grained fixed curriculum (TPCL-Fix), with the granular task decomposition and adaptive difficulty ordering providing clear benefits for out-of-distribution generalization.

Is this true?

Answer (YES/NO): NO